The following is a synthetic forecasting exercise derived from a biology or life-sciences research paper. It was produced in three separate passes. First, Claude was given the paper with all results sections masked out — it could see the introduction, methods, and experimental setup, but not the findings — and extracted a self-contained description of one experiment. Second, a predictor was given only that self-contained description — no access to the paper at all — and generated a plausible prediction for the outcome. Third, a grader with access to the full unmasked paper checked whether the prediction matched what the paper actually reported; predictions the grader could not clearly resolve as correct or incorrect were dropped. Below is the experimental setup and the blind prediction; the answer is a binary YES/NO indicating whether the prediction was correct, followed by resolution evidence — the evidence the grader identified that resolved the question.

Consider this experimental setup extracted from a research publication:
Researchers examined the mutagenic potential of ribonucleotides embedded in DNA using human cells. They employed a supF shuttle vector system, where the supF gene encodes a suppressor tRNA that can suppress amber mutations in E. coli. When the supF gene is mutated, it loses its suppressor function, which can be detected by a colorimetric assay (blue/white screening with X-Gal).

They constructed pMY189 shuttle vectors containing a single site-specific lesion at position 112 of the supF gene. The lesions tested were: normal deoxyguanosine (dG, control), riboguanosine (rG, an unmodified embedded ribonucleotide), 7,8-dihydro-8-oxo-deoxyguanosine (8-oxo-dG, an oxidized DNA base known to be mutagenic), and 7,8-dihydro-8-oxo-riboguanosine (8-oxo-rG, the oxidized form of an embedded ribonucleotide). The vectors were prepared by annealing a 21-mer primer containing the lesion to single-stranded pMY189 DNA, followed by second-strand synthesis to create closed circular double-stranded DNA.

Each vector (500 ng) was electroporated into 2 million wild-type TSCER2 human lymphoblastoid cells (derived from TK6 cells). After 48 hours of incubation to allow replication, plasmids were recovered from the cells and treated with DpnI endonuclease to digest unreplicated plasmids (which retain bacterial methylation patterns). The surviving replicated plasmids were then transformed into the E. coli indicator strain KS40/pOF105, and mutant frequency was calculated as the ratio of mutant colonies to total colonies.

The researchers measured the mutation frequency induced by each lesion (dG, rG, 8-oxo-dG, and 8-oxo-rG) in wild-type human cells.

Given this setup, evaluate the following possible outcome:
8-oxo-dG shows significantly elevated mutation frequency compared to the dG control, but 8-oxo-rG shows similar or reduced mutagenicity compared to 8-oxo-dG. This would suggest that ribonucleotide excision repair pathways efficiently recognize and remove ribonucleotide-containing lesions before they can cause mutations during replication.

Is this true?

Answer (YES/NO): YES